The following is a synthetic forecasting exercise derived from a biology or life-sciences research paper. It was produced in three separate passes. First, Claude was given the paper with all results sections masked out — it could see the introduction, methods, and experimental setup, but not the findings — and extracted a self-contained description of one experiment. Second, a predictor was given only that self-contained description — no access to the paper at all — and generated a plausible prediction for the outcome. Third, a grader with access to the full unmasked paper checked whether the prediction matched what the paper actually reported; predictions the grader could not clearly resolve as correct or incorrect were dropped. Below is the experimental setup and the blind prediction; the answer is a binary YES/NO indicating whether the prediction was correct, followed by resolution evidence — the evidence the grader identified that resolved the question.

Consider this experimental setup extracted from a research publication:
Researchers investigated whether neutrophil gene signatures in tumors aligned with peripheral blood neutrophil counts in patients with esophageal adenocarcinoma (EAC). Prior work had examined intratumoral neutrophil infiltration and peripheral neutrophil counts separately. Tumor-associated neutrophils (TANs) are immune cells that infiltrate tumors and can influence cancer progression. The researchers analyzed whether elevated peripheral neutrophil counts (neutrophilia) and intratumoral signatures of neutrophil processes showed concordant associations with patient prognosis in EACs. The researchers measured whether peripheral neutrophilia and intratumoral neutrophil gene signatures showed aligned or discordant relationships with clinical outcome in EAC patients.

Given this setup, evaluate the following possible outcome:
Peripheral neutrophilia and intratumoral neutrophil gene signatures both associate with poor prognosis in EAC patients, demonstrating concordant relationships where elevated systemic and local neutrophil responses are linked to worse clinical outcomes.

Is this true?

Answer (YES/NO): YES